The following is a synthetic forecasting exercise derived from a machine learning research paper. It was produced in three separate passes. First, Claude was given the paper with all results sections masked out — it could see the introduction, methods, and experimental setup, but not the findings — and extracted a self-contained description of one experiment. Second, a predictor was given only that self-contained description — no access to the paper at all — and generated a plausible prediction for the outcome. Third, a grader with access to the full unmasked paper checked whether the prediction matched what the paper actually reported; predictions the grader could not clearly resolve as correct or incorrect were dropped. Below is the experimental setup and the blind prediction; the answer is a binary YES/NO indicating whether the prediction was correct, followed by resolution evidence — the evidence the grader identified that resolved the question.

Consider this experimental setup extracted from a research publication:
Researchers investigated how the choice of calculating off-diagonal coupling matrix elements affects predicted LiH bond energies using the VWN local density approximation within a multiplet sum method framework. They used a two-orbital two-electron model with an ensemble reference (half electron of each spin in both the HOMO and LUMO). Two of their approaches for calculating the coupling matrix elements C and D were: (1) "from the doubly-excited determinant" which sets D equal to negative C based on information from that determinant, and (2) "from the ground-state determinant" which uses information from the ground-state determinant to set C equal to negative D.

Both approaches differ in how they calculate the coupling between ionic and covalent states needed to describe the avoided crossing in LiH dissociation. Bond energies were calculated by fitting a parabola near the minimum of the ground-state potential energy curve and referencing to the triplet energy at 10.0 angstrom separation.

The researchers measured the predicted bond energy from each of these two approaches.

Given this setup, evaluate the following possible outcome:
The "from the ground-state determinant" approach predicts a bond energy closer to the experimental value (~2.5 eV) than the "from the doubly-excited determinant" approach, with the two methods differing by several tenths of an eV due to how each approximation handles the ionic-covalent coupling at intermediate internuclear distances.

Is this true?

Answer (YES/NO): YES